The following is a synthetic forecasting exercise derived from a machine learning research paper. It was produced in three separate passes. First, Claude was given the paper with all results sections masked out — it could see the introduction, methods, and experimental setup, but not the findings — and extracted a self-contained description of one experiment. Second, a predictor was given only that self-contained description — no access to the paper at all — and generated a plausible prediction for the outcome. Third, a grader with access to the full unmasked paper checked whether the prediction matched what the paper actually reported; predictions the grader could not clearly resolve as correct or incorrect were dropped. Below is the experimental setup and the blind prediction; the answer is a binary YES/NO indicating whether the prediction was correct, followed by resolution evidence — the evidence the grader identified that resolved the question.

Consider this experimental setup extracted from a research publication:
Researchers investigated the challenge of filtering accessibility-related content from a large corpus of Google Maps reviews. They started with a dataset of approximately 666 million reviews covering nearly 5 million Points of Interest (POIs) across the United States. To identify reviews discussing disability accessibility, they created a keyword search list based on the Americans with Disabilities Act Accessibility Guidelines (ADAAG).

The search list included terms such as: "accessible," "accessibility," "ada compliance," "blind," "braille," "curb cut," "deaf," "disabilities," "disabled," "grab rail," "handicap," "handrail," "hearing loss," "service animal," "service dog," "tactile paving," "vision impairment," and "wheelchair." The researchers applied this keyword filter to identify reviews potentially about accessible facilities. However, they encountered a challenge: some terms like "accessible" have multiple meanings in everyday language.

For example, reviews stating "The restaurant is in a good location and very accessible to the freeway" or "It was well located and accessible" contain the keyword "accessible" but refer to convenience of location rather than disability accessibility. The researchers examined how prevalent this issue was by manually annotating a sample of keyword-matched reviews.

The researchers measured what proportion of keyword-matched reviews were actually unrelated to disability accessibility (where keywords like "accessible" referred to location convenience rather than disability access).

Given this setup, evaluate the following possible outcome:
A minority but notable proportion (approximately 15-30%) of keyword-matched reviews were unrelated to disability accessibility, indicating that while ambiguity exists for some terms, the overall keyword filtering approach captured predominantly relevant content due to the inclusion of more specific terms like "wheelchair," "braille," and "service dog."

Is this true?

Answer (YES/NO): NO